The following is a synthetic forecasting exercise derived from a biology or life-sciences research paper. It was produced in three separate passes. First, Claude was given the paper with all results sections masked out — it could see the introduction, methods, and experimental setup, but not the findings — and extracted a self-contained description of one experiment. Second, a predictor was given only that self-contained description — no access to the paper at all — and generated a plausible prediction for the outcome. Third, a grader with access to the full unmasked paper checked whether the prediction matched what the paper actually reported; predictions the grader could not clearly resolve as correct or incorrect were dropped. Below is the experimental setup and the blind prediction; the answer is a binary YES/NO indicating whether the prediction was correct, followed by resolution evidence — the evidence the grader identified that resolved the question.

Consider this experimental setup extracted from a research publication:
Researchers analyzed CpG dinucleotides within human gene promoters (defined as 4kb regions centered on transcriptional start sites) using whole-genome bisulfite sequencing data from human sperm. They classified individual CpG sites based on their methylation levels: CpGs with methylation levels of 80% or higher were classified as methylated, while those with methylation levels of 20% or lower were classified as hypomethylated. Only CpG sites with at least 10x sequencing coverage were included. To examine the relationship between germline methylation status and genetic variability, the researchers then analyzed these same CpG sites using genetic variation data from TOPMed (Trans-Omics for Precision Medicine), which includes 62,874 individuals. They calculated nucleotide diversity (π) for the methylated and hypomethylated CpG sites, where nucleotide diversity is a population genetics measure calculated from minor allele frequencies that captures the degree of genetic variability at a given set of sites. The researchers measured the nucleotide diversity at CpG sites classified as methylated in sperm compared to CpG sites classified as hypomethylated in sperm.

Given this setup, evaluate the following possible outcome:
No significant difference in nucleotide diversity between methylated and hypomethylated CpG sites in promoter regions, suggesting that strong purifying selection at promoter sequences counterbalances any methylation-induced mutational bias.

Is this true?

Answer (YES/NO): NO